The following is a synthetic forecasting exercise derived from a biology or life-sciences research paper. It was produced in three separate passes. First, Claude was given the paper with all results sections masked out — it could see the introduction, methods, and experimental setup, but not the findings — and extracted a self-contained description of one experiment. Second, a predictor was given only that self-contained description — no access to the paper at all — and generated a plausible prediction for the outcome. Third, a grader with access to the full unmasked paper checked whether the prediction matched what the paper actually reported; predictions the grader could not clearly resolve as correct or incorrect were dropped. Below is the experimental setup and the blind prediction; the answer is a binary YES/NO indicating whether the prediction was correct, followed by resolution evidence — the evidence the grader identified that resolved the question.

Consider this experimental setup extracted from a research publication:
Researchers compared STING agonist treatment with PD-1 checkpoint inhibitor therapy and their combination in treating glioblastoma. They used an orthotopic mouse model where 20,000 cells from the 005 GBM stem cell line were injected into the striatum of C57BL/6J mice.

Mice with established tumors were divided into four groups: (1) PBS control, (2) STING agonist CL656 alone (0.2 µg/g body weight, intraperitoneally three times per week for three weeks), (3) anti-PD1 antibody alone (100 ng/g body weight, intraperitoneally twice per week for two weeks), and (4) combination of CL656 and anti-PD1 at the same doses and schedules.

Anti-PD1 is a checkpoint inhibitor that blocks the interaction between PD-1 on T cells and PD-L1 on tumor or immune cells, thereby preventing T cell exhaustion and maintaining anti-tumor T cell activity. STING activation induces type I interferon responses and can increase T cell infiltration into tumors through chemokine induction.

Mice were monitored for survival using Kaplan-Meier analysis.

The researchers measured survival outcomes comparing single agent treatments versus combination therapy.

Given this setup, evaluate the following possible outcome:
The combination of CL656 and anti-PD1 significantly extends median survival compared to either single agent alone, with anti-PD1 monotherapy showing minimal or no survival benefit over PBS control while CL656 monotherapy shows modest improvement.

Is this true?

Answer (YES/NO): NO